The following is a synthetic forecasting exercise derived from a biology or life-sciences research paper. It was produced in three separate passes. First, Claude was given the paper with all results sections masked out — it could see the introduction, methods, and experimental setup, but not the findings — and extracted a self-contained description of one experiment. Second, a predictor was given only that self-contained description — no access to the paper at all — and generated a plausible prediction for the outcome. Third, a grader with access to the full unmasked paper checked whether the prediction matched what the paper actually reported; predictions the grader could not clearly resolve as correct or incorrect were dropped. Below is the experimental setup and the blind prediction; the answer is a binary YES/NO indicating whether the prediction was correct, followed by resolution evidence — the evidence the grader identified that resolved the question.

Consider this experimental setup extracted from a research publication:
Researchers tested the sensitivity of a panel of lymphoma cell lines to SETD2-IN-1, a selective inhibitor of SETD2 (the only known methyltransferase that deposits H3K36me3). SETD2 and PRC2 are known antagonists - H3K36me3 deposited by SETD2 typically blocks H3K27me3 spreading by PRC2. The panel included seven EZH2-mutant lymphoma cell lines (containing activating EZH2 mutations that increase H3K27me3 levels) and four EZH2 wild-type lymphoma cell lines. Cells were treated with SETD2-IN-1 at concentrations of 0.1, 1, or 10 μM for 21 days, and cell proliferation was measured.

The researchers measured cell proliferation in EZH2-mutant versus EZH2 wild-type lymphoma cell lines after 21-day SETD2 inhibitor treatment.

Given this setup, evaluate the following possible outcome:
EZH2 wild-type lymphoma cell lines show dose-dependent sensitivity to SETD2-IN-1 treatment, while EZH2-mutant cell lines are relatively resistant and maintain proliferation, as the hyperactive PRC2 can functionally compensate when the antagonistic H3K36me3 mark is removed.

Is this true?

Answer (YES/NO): NO